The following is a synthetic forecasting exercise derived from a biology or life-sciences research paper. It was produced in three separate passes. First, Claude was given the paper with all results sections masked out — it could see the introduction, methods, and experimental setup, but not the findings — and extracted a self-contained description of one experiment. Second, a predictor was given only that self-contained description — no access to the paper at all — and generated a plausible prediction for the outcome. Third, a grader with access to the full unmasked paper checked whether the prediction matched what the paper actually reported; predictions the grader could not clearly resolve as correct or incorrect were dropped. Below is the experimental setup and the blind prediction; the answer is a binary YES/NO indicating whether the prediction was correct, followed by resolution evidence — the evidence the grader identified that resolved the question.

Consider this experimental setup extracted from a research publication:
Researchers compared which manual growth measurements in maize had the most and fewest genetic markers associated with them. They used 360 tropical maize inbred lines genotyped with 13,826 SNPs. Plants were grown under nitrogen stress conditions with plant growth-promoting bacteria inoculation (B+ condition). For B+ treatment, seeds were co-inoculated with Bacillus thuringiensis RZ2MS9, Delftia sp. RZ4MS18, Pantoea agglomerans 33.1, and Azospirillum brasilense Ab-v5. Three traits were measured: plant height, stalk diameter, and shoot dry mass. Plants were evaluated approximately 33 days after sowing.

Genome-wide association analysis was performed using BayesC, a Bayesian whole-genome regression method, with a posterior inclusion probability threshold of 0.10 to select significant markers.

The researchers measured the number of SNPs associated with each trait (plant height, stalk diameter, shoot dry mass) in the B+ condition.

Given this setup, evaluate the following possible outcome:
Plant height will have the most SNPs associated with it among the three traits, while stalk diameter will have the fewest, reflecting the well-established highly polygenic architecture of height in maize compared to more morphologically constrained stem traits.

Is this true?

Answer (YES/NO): NO